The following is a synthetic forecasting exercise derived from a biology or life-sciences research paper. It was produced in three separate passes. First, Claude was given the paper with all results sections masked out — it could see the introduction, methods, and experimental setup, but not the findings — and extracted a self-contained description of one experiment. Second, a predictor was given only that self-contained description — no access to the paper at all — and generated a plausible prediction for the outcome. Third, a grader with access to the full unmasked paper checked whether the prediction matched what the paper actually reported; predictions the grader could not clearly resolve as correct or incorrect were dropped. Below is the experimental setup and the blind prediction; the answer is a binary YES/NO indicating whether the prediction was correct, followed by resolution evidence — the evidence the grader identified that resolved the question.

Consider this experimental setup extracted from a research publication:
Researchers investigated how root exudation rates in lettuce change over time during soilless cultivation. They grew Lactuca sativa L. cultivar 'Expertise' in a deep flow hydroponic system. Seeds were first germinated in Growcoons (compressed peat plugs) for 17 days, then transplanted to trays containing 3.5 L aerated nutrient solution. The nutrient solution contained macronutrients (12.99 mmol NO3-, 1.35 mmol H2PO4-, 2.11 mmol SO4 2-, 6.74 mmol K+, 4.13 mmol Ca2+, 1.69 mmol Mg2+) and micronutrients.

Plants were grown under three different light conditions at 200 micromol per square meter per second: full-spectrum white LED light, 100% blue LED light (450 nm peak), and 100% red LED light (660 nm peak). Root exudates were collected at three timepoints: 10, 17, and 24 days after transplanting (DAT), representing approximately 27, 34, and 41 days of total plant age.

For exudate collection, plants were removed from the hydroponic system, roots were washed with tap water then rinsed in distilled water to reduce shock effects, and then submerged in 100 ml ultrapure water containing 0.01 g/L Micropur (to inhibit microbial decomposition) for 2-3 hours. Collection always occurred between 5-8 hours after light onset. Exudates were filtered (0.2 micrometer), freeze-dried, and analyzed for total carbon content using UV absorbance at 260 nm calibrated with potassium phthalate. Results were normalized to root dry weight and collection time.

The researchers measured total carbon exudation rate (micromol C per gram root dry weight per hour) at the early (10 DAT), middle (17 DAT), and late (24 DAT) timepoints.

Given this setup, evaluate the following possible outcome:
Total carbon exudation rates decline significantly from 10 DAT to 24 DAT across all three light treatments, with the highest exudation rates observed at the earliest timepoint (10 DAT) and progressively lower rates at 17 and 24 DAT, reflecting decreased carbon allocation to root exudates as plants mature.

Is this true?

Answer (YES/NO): YES